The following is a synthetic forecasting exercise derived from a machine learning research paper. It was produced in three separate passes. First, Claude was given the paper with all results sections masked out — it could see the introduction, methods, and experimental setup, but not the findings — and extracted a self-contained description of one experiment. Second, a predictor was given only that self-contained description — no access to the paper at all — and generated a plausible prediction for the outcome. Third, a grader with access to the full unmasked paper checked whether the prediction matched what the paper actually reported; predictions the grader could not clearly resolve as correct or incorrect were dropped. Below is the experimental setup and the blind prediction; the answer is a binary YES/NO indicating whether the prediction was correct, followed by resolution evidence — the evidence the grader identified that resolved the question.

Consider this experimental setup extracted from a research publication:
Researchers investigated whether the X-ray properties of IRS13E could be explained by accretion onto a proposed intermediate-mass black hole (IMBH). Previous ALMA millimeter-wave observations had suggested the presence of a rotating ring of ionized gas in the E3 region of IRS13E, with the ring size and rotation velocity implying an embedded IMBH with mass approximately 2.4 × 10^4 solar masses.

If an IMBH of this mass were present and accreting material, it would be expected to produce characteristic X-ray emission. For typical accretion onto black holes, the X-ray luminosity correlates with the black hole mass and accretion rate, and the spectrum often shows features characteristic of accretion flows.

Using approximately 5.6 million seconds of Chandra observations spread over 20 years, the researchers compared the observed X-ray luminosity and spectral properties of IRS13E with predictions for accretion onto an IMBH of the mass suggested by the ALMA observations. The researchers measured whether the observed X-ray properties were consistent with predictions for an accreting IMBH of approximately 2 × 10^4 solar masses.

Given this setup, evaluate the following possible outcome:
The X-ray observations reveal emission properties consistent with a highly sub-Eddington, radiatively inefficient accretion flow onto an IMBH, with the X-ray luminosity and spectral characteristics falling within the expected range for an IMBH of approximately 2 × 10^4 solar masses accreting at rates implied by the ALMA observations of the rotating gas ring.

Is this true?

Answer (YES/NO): NO